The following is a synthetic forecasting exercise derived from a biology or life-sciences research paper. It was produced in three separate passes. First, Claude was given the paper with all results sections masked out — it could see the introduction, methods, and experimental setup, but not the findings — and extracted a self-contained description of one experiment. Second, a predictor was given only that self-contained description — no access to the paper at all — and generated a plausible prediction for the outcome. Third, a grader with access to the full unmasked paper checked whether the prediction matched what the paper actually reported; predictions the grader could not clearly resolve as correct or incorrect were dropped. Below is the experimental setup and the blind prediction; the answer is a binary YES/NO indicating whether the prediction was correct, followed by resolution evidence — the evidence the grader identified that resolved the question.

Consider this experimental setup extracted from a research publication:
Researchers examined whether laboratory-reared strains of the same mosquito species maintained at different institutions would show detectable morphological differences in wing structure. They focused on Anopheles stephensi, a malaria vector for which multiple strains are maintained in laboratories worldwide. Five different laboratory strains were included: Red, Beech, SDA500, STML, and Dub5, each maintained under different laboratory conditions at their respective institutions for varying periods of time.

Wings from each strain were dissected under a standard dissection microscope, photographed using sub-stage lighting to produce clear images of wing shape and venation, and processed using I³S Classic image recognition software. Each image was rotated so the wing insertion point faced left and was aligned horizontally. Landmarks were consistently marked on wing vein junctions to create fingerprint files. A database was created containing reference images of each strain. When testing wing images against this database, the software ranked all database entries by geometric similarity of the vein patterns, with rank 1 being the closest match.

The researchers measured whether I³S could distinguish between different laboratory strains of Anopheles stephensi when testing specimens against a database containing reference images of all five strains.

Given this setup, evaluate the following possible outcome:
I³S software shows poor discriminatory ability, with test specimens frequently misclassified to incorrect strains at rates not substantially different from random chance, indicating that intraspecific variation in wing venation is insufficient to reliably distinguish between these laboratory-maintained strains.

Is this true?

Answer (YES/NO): NO